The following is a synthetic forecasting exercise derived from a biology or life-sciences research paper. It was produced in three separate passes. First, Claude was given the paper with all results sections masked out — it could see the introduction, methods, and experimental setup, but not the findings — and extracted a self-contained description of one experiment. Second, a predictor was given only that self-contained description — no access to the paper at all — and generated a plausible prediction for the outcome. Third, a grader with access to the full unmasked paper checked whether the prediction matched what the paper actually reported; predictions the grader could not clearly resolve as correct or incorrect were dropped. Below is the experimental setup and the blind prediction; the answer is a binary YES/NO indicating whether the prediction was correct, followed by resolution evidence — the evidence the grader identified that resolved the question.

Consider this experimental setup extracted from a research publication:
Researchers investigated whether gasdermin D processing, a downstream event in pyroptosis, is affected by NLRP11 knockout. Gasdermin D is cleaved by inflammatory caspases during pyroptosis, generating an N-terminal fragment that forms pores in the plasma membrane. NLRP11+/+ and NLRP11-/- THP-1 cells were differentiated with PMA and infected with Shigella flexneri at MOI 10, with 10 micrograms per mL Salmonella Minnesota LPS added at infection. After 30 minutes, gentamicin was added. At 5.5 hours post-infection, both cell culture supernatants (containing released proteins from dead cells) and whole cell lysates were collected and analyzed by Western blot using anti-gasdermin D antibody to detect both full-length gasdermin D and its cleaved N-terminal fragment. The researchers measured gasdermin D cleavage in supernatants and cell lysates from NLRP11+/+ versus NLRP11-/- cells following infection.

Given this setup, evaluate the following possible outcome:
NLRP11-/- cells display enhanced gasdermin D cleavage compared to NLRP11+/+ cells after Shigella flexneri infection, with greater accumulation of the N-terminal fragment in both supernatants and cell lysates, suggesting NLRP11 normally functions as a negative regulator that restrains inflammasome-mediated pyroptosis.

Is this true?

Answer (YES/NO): NO